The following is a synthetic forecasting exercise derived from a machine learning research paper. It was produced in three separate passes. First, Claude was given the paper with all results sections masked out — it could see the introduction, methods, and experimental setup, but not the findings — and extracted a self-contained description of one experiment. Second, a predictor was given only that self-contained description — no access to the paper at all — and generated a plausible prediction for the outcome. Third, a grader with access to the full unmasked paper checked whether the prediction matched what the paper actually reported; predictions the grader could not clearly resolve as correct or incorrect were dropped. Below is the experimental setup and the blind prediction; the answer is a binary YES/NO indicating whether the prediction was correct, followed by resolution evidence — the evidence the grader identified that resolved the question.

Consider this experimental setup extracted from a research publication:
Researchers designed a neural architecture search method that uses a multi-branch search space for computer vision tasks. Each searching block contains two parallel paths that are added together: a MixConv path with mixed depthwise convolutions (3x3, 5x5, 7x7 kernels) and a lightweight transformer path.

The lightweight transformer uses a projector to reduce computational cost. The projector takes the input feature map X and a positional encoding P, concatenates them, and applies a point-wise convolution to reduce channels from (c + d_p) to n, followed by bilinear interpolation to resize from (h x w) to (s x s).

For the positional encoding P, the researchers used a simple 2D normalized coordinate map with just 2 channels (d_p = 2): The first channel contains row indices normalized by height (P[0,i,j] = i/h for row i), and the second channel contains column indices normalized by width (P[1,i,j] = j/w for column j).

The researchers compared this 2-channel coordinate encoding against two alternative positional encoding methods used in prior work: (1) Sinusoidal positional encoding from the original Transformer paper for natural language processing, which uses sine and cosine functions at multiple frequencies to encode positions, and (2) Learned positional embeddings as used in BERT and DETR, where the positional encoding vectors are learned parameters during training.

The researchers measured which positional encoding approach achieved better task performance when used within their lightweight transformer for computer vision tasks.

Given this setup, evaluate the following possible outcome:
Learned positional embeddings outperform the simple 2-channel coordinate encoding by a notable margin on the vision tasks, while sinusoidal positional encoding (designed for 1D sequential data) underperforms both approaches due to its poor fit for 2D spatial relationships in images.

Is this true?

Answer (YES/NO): NO